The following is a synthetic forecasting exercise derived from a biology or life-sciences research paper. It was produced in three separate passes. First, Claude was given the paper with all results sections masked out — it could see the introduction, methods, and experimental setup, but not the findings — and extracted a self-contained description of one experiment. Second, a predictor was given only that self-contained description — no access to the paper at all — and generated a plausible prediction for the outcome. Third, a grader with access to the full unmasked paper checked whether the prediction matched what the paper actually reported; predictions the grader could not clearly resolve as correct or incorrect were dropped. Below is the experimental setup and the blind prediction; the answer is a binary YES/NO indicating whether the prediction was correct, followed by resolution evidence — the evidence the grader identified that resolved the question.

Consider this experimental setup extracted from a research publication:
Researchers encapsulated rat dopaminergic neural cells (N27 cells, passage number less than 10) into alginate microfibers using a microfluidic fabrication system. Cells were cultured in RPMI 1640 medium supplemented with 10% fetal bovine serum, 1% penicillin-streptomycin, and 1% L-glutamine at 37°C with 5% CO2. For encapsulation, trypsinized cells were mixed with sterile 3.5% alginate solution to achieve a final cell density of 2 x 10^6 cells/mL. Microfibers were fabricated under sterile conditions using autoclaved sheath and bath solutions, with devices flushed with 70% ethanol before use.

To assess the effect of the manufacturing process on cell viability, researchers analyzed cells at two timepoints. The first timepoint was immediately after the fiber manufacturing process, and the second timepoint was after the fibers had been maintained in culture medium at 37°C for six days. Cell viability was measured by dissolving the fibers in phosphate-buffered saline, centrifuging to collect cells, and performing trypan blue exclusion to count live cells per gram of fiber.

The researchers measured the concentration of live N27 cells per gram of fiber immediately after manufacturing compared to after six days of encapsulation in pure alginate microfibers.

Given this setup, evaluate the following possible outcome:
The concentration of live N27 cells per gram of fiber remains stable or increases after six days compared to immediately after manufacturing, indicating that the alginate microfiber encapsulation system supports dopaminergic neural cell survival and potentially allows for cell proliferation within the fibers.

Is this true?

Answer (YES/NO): NO